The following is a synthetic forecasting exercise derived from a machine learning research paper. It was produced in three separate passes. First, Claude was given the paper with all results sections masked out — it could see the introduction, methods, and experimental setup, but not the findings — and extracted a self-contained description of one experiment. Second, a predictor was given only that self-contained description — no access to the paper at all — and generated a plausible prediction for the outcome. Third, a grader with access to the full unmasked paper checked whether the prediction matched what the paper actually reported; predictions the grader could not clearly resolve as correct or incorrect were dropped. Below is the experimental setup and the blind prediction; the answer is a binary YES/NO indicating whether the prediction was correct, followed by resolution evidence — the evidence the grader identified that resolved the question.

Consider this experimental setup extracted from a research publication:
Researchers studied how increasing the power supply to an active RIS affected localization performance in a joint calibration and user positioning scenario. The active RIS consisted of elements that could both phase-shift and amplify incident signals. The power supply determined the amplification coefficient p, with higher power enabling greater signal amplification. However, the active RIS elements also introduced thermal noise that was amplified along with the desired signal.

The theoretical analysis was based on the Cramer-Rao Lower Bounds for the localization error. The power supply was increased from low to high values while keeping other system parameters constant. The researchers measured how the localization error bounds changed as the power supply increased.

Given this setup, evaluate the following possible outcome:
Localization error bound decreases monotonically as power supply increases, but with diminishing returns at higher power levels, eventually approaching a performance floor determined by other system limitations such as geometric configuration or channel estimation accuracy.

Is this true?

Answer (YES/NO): YES